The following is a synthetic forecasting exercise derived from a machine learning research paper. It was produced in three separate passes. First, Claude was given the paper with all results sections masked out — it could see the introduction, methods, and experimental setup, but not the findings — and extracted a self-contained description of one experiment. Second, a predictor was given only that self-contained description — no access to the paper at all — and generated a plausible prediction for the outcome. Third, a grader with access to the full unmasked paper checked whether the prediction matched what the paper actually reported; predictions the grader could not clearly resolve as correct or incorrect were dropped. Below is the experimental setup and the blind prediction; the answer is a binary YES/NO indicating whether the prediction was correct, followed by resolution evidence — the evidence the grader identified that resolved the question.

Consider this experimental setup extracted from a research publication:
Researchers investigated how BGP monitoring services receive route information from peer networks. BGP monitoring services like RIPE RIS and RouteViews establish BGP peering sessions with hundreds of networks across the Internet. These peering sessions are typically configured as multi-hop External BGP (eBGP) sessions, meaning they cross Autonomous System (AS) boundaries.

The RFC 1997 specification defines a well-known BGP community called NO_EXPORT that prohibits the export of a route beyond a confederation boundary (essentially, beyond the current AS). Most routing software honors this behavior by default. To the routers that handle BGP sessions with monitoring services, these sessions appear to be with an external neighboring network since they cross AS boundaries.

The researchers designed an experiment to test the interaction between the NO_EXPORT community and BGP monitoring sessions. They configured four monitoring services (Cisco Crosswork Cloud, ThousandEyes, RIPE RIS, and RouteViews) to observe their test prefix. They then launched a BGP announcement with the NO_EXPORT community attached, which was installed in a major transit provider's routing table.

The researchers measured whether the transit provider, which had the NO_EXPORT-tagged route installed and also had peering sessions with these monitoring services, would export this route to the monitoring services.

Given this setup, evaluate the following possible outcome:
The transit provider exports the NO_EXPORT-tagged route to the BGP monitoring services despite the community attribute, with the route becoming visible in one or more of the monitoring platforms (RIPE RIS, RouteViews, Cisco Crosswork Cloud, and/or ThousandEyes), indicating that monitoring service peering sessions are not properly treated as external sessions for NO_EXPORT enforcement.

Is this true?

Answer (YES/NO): NO